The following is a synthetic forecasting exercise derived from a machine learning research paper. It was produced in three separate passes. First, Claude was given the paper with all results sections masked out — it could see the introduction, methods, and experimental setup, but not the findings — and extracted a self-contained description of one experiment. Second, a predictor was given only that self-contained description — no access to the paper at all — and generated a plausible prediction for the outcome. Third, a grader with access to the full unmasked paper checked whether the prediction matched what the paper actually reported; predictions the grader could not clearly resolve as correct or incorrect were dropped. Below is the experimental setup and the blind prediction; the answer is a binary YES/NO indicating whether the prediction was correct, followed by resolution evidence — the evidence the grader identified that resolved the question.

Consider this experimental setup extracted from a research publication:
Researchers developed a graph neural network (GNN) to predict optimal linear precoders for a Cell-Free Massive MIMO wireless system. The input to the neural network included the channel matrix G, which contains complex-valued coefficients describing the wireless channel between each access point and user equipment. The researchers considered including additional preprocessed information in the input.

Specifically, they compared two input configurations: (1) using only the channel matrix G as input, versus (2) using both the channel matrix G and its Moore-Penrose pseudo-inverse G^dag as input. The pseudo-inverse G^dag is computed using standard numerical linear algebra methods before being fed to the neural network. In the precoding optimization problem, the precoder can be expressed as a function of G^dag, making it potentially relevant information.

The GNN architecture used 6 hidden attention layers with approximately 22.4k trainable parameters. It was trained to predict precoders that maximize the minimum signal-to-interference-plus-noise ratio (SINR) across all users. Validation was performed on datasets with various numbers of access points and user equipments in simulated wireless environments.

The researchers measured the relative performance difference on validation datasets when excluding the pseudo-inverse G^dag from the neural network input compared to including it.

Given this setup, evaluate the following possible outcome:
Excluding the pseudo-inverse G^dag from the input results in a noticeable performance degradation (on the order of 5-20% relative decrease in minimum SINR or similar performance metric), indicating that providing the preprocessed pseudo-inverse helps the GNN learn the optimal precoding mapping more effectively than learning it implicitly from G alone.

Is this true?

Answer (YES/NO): YES